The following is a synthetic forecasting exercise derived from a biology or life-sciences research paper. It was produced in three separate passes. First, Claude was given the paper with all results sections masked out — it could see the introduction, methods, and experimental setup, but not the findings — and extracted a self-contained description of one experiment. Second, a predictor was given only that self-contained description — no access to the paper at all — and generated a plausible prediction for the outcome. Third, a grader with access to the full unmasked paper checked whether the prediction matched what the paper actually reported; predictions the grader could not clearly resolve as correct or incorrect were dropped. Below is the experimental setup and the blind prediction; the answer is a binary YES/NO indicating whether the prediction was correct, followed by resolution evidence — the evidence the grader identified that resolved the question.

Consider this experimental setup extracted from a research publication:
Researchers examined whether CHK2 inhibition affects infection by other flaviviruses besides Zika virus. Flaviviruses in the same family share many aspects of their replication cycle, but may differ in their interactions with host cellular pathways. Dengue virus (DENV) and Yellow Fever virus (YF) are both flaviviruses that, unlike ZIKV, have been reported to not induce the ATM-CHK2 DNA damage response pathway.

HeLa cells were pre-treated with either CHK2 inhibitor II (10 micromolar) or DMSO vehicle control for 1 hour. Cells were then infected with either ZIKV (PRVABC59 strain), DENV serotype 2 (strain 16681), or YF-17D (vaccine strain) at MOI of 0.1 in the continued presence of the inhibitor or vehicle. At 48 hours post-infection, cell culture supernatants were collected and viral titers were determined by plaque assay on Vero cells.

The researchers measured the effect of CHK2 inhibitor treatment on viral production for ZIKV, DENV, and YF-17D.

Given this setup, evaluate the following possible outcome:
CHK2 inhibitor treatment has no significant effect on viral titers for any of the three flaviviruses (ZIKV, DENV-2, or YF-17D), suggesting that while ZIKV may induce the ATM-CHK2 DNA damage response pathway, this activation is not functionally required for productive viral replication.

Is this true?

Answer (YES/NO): NO